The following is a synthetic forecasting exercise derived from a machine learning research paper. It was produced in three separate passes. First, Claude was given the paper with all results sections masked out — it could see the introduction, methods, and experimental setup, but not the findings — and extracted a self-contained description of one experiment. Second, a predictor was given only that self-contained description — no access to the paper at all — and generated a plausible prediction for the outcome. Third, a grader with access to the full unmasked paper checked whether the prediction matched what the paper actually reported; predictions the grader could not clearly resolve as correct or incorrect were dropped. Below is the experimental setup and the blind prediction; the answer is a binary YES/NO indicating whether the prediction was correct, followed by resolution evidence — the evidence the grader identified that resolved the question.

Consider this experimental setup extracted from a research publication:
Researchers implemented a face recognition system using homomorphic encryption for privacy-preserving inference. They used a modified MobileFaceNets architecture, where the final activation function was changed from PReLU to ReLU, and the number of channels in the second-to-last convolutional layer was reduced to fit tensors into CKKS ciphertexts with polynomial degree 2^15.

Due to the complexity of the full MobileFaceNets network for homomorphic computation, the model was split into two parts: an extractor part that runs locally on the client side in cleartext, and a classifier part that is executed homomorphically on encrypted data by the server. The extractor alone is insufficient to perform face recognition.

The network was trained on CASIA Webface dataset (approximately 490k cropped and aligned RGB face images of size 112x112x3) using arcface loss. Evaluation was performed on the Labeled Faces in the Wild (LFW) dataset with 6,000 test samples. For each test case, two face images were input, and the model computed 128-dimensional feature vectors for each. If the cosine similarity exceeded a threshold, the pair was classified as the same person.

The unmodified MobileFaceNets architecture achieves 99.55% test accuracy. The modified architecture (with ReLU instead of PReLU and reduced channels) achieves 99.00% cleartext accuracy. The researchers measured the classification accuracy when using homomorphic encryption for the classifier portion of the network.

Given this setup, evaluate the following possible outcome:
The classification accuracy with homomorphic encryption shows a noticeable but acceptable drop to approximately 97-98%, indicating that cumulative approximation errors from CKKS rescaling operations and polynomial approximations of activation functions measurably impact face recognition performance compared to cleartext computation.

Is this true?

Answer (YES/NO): NO